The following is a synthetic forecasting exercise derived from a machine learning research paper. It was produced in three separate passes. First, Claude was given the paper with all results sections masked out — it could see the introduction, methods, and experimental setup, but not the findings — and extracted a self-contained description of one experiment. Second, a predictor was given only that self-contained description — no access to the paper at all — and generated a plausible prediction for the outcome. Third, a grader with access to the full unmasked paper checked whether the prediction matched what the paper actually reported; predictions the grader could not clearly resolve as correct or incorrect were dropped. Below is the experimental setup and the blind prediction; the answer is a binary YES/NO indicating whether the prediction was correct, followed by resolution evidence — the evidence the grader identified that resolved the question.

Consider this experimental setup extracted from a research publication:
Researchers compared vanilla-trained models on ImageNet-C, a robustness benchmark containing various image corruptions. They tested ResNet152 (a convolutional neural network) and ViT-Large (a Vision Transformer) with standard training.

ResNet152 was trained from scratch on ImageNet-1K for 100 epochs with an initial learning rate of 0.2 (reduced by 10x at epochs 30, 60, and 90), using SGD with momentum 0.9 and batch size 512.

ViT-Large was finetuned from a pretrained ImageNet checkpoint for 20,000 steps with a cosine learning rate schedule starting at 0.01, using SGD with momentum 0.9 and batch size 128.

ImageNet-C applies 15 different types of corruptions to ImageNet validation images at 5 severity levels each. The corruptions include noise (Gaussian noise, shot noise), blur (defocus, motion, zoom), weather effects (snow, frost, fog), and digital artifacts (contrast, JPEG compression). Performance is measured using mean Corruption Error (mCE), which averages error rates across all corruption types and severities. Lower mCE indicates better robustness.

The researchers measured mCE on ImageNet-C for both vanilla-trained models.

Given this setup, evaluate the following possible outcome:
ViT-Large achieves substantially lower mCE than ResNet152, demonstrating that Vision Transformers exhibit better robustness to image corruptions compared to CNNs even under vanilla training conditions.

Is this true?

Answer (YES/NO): YES